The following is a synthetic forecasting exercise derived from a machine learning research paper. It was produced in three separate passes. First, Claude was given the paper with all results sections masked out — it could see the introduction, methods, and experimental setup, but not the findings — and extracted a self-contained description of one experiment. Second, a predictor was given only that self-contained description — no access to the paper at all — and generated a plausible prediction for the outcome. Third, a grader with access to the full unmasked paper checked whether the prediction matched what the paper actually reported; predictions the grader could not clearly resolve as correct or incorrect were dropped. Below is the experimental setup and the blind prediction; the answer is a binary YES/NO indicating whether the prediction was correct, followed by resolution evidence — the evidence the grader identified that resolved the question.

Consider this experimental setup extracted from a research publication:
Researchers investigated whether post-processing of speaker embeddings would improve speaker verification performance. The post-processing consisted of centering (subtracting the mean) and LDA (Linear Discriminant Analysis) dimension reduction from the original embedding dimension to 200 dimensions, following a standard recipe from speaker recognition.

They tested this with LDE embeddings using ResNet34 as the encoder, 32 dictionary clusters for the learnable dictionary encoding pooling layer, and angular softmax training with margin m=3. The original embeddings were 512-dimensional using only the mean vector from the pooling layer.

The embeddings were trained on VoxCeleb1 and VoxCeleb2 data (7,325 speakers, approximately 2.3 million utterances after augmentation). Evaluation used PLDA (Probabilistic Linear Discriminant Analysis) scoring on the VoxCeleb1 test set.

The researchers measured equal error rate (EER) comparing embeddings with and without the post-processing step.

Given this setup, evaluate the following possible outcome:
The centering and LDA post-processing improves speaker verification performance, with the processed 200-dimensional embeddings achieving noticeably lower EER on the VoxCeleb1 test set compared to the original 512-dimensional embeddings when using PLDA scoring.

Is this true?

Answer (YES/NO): NO